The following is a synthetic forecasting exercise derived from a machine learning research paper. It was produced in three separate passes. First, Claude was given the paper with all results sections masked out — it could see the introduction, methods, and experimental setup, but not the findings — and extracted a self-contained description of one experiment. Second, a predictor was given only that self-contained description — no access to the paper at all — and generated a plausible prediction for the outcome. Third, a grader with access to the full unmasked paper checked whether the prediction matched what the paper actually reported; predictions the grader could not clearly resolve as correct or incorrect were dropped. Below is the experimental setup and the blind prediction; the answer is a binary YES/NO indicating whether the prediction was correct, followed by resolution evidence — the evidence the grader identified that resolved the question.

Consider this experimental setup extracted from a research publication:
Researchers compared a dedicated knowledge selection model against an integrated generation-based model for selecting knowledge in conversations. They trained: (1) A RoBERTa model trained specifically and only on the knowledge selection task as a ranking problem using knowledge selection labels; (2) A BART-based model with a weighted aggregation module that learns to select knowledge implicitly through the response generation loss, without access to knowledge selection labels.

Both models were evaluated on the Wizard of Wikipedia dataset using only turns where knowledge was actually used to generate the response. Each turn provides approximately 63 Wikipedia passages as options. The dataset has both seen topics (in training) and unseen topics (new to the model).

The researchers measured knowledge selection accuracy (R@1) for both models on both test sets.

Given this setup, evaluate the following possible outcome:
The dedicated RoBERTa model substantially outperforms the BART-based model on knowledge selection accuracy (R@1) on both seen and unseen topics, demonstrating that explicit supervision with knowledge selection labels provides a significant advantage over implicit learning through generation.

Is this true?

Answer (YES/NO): NO